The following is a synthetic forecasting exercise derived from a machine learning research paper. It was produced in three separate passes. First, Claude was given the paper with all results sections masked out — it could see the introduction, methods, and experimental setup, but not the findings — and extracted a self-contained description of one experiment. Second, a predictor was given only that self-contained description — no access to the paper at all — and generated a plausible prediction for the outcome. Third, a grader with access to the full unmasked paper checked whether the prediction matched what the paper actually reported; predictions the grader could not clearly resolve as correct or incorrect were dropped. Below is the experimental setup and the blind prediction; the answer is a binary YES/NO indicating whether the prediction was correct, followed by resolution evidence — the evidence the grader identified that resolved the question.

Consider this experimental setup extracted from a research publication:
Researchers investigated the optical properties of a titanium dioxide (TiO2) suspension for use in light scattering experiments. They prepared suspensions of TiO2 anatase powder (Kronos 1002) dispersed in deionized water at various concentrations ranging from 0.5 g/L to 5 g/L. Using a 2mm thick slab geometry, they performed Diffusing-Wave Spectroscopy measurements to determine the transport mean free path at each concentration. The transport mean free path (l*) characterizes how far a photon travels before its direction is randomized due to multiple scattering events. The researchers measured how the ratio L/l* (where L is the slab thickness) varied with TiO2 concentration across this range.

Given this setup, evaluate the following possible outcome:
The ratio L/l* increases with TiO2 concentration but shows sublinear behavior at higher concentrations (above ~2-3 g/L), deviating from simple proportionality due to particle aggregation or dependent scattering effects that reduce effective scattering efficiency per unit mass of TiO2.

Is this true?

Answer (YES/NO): NO